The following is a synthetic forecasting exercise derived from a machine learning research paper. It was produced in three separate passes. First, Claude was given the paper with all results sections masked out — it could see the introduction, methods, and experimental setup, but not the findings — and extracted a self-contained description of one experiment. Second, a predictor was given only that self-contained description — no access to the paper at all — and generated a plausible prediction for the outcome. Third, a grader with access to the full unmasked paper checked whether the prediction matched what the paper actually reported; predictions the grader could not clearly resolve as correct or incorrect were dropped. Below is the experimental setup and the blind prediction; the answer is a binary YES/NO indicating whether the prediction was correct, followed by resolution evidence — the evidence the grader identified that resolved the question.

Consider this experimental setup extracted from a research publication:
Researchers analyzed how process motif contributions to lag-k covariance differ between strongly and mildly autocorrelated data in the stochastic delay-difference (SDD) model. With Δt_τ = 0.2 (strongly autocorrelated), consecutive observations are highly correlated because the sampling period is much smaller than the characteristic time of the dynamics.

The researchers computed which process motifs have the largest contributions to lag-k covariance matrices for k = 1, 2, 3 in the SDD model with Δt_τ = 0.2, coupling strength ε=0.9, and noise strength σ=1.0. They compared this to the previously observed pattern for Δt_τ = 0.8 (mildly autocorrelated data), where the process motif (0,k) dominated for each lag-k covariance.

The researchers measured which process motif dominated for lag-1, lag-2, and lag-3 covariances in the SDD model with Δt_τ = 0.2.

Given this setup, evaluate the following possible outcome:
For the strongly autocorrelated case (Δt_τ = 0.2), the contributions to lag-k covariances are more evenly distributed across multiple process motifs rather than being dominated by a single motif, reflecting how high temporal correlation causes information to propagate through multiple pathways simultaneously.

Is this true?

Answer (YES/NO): NO